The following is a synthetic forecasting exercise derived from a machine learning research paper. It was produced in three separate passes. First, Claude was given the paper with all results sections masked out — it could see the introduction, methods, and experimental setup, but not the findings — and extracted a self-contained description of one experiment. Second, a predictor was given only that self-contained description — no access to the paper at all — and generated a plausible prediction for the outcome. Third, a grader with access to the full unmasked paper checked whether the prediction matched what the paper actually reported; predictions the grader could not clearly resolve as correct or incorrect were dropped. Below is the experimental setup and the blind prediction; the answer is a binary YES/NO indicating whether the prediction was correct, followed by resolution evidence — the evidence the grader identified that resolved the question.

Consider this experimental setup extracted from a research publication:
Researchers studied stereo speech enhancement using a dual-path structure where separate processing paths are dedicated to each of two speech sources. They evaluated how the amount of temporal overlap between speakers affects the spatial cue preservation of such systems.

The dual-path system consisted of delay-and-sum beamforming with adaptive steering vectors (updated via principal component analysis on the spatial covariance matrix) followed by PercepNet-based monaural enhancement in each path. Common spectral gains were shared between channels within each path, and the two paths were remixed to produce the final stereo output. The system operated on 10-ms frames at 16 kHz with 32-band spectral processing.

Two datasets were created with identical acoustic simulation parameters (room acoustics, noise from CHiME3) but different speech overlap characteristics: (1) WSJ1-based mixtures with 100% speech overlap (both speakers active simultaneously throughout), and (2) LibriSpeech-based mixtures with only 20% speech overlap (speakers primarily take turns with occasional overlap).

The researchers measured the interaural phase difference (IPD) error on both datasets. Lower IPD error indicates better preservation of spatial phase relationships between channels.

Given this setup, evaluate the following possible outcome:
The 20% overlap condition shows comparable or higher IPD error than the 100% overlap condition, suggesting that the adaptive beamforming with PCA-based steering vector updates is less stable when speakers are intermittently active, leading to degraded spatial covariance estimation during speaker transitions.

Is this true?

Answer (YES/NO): NO